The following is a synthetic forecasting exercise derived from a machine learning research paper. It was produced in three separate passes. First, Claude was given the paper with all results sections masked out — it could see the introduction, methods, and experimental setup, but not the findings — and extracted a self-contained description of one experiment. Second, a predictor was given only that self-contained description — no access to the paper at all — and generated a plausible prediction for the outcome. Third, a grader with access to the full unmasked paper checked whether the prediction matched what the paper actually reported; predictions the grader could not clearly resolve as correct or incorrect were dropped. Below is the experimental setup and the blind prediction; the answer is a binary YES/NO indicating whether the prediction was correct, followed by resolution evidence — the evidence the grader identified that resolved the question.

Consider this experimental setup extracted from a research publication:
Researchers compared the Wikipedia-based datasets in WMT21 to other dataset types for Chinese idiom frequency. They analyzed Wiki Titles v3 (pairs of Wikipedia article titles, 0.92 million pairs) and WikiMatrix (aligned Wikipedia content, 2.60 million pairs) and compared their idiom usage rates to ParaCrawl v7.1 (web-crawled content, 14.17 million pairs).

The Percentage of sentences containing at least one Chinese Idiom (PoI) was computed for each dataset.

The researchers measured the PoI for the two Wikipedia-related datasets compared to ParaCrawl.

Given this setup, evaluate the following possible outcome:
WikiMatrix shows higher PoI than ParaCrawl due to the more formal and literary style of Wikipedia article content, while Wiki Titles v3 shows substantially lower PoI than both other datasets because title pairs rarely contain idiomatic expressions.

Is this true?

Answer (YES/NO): NO